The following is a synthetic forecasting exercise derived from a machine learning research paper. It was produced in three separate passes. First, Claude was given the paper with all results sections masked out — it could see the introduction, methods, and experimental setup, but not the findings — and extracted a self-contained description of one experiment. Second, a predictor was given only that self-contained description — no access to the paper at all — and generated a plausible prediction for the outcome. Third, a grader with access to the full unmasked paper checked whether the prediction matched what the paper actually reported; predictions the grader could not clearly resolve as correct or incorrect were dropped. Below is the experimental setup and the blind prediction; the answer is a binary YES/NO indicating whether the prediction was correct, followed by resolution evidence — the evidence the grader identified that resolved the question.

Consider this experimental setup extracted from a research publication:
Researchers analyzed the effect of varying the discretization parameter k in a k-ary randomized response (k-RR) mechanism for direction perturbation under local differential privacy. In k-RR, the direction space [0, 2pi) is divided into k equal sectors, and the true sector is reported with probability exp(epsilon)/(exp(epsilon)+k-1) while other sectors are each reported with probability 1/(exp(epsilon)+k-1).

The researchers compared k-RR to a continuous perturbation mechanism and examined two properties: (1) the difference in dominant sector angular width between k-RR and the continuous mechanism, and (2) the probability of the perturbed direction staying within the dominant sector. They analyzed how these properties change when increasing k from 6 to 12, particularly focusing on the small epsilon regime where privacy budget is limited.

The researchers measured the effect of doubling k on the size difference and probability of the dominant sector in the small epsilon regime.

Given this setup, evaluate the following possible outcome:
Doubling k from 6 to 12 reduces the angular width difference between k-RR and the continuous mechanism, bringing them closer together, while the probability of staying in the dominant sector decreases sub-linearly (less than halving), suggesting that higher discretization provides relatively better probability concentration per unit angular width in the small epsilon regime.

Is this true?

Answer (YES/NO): NO